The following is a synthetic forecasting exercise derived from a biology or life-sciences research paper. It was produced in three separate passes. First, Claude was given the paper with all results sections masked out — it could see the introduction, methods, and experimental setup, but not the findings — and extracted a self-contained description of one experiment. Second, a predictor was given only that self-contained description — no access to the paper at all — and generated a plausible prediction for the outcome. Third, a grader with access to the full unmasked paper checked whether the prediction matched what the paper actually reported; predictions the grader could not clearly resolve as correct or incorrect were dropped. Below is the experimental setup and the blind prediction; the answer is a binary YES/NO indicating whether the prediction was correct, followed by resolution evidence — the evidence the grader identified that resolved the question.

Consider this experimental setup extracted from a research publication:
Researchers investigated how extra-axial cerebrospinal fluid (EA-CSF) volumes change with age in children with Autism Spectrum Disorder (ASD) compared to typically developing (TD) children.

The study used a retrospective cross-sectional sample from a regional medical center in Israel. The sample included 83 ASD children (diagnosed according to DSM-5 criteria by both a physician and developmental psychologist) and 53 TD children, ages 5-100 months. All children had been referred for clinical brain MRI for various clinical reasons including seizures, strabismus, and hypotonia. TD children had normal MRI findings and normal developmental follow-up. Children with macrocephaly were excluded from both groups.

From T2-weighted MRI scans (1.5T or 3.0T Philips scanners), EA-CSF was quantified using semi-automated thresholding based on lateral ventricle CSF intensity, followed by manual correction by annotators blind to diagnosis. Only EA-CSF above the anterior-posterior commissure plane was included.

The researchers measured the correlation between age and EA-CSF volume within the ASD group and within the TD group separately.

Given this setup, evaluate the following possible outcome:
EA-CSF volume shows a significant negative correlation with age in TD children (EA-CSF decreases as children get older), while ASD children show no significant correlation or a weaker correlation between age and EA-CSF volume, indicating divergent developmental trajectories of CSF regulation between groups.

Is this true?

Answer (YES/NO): NO